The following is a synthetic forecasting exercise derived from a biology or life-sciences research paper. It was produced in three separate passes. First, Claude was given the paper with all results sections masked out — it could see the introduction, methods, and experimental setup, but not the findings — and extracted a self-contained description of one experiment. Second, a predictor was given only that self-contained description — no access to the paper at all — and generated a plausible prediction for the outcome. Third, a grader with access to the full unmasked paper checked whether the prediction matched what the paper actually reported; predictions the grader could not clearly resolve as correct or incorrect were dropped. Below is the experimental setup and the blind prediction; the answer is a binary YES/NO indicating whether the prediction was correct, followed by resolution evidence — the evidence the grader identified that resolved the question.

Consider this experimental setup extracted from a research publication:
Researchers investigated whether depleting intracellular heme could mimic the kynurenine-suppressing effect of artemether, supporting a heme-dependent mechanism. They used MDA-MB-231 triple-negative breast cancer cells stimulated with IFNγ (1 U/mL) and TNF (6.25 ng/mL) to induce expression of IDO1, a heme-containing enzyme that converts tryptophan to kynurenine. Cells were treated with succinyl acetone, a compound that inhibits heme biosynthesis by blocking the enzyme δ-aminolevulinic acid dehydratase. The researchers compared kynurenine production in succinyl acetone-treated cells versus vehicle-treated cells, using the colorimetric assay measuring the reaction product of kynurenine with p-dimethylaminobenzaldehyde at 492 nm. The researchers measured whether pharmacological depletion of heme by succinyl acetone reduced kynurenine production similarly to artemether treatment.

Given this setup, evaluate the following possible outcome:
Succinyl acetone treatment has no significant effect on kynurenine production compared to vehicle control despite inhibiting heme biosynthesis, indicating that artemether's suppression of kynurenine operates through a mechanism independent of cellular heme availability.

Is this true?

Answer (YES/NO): NO